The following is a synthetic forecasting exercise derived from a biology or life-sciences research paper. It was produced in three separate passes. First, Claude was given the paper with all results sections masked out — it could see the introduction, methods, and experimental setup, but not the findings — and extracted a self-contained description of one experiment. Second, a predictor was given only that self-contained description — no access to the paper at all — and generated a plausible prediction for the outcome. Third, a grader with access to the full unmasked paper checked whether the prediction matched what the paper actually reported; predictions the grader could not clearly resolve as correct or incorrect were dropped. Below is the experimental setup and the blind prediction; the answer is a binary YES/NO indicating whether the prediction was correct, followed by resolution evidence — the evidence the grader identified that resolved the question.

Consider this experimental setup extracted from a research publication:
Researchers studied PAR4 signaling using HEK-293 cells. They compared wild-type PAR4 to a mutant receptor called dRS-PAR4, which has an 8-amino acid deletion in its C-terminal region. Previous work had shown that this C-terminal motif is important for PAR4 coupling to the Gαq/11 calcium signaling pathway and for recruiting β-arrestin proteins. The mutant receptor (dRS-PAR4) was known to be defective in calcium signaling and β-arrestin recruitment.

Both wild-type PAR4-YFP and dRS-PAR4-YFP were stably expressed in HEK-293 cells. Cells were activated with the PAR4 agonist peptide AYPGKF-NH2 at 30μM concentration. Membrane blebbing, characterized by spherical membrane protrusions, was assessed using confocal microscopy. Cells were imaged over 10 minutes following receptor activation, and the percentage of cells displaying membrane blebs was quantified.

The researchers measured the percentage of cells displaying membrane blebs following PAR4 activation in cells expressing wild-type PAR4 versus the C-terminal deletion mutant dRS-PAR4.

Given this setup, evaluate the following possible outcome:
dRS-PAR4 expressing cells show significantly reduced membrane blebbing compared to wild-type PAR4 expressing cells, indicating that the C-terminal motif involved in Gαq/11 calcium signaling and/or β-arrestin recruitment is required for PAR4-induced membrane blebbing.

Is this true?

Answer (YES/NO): YES